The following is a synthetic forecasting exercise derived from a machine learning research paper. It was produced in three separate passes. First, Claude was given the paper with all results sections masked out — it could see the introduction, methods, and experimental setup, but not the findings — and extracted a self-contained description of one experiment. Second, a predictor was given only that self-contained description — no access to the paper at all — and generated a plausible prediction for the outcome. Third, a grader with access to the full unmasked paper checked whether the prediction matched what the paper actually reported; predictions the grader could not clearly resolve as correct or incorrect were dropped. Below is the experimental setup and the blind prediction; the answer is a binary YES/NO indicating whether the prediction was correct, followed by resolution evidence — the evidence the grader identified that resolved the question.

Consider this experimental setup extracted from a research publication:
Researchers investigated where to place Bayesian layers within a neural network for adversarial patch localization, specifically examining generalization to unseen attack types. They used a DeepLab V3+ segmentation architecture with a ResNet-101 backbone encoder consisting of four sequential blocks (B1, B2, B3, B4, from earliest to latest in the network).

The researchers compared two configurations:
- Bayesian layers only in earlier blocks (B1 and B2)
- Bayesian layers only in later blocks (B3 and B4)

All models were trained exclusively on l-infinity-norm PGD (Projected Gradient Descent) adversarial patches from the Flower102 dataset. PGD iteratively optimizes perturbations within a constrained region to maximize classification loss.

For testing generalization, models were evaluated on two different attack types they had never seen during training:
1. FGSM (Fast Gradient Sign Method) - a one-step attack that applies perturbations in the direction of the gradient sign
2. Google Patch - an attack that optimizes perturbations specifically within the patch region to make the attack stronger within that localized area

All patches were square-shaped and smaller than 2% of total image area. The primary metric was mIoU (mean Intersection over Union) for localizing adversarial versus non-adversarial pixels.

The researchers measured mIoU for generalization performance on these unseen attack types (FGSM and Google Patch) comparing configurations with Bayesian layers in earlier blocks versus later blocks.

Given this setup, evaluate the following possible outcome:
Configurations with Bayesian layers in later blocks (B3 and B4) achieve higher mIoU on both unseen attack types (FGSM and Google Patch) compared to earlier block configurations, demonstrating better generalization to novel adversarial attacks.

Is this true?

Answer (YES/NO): NO